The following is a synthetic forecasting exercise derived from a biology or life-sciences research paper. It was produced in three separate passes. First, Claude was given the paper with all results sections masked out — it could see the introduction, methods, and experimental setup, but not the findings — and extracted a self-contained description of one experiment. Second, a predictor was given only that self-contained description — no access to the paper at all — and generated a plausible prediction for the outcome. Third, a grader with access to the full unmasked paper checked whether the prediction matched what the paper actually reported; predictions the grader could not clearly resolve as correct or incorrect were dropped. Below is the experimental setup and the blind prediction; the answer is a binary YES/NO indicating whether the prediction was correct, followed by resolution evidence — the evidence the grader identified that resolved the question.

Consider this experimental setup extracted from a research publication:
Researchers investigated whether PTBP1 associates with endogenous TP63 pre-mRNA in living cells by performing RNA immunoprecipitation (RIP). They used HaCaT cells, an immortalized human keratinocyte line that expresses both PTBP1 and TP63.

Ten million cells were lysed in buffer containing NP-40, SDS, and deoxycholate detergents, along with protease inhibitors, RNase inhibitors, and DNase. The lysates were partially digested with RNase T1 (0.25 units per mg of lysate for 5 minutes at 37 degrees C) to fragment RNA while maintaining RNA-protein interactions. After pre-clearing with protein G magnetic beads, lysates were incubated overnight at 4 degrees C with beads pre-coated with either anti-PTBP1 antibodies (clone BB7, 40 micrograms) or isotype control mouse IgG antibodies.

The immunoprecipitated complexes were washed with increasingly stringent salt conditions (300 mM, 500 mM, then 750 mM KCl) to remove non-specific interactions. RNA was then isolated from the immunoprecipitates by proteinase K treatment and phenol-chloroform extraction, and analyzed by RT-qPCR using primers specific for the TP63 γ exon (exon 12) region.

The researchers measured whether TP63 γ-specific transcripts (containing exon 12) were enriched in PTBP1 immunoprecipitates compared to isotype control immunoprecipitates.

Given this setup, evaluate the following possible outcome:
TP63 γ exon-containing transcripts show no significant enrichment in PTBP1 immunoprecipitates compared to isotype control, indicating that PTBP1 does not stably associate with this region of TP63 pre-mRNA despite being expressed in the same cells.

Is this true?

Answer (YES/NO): NO